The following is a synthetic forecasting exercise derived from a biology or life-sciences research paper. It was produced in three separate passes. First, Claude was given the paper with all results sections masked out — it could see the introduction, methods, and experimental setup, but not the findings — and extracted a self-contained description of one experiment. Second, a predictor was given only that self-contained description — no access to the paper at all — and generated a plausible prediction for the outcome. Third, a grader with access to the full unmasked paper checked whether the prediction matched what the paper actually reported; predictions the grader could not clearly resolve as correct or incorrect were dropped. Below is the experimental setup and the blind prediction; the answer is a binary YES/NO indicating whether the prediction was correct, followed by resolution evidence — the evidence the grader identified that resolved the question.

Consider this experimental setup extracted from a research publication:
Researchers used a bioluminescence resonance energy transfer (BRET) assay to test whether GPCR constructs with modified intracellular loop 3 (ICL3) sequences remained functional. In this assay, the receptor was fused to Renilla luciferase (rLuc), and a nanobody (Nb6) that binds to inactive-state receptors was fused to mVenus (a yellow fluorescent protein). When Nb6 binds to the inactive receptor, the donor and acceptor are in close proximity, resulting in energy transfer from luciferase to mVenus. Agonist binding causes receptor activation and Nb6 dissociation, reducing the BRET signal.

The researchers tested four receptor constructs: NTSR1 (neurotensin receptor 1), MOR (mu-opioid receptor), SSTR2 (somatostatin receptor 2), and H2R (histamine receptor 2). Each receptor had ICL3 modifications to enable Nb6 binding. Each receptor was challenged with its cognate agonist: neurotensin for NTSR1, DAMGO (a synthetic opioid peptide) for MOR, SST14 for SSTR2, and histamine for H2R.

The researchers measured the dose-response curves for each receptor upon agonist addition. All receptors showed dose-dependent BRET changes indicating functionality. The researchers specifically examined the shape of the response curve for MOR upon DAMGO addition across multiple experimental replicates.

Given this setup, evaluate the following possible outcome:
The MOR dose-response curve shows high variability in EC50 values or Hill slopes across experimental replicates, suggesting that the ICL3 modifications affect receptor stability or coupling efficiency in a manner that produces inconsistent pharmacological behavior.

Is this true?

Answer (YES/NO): NO